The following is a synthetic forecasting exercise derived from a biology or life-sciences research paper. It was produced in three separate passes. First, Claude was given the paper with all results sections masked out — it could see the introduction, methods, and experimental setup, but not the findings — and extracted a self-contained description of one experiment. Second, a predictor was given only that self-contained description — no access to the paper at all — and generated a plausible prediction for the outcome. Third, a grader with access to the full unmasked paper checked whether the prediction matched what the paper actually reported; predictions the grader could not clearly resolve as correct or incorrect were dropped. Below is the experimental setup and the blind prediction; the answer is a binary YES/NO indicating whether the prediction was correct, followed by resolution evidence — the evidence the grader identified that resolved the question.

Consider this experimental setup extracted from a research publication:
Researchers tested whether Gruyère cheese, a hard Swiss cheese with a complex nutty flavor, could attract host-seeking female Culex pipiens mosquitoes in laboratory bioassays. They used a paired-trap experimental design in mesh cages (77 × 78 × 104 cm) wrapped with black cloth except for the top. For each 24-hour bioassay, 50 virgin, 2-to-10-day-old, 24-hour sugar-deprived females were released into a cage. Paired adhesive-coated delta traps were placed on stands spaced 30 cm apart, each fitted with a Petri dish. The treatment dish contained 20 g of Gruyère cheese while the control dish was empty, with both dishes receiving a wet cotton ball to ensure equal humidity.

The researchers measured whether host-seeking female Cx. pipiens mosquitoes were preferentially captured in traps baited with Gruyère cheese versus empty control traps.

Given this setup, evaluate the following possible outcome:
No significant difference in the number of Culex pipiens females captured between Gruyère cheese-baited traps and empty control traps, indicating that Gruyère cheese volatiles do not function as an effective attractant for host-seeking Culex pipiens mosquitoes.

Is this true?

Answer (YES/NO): NO